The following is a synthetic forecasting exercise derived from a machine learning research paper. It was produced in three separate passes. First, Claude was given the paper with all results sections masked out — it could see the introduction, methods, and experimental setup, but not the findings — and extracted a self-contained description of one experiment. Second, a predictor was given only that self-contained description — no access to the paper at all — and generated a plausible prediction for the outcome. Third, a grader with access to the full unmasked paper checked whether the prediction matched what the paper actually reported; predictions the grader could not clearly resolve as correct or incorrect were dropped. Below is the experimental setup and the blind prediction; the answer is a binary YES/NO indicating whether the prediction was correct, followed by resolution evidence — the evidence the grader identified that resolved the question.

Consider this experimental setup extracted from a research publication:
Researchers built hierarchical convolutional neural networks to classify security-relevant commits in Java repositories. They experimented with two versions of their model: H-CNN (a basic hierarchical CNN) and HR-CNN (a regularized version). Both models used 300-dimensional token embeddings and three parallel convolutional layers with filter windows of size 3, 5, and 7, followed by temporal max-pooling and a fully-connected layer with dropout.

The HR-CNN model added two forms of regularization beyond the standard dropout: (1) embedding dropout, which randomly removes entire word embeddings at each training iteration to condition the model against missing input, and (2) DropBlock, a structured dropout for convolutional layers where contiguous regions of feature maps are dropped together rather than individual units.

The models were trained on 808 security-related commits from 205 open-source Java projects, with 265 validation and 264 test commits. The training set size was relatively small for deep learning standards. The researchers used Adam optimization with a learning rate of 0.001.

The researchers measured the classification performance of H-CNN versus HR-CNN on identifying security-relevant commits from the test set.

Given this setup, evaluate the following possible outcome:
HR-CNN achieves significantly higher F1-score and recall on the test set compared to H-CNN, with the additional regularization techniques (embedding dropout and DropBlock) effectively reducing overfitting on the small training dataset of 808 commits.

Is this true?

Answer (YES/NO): NO